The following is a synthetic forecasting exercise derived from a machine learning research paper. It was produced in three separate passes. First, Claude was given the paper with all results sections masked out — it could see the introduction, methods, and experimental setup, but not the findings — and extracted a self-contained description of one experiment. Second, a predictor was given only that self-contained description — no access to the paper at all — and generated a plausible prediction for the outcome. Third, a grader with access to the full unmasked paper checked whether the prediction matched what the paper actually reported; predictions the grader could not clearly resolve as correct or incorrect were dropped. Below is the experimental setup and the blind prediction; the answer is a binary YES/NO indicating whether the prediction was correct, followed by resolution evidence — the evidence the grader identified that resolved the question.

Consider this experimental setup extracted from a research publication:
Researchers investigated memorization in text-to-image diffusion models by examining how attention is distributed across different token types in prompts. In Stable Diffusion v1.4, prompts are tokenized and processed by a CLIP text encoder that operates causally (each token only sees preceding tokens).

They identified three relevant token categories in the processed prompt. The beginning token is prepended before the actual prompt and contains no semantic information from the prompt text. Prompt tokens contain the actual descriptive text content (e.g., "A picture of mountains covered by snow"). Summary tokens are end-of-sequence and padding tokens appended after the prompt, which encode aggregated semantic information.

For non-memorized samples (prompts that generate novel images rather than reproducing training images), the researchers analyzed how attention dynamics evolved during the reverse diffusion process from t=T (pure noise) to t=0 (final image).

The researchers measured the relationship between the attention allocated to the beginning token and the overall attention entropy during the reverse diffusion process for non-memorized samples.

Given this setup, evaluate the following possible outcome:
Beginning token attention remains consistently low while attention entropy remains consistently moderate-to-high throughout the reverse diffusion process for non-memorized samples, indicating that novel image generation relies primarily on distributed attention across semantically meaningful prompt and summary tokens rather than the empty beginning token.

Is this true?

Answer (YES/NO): NO